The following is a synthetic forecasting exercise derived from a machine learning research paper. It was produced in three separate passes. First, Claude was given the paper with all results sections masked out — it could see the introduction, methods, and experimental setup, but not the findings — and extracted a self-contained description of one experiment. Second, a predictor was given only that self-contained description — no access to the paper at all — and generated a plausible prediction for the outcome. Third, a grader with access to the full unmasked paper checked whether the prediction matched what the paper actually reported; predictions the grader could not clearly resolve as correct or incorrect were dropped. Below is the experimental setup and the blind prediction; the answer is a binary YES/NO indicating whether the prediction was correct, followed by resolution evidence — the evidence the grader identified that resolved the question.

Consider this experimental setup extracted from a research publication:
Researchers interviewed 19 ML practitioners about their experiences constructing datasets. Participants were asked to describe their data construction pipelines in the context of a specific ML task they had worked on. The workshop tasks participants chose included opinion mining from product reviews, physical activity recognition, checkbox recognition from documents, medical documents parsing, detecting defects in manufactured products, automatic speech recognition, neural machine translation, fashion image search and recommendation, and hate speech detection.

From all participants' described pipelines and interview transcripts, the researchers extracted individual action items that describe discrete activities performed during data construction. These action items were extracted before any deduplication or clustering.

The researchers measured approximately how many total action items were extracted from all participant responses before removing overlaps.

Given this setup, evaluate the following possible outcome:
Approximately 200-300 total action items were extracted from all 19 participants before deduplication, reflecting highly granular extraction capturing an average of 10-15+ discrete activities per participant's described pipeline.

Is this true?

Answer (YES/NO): NO